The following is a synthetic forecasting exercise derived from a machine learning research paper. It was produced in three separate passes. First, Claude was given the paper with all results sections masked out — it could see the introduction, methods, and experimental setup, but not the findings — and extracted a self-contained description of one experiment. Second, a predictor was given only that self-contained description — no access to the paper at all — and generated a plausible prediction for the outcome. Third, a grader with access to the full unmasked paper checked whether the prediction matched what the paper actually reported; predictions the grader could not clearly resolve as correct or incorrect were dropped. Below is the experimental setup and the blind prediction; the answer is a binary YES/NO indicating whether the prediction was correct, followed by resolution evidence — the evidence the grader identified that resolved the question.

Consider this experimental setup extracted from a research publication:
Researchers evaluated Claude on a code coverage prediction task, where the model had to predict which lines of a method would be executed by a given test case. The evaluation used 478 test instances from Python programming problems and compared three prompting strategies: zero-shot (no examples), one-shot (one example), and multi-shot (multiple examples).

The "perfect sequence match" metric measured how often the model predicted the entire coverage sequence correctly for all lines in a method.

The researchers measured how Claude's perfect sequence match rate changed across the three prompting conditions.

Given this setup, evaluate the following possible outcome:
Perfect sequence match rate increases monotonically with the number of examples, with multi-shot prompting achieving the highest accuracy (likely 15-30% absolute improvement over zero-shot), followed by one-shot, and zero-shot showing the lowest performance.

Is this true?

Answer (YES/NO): NO